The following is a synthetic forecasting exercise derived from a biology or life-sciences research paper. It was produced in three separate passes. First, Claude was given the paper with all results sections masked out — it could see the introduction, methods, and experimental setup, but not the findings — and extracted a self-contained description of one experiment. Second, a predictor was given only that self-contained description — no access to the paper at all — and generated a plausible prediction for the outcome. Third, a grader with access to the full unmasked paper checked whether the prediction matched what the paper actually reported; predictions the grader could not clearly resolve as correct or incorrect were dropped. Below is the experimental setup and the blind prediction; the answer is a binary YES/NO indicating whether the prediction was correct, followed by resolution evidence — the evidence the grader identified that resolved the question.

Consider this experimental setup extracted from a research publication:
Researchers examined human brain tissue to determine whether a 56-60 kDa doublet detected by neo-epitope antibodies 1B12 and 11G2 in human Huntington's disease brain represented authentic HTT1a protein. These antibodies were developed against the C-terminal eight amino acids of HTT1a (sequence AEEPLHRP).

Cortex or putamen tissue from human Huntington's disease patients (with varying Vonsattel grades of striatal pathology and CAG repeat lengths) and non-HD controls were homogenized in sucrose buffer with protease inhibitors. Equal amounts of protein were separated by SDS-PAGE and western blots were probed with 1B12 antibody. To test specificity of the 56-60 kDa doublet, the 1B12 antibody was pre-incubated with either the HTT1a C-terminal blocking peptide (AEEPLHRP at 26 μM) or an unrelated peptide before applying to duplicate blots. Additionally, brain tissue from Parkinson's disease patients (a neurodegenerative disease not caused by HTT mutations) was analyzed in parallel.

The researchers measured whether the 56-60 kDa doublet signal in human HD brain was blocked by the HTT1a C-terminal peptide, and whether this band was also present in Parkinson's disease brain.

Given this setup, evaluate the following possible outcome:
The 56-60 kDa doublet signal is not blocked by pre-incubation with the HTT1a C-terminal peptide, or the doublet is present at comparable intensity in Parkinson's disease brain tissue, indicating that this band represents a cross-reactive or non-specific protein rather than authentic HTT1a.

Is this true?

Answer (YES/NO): YES